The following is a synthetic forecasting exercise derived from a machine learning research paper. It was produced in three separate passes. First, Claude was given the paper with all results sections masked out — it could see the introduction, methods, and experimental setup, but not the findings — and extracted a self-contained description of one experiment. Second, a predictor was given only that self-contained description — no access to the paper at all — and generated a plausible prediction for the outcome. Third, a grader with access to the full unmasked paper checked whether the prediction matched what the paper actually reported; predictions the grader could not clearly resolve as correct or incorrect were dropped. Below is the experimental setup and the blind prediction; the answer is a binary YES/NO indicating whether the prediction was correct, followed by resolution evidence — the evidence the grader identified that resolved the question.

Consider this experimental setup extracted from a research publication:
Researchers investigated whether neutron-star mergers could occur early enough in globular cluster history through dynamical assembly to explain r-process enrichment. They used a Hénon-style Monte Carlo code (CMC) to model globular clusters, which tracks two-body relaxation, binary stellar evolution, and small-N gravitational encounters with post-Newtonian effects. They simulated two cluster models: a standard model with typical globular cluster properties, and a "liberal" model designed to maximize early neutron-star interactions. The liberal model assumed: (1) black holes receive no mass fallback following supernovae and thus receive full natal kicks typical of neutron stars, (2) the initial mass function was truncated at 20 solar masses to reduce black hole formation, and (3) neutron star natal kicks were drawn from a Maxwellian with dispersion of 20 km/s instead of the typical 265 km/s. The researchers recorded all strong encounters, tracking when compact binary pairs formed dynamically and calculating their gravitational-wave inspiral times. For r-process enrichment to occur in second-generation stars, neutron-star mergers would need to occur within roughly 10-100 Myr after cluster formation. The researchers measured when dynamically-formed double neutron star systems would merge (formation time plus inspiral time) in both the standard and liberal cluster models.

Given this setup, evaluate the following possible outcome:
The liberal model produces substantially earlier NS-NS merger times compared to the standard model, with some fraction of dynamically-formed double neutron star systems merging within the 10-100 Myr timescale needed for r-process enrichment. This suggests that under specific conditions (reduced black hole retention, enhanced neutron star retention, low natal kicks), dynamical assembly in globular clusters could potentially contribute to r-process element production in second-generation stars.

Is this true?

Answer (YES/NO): NO